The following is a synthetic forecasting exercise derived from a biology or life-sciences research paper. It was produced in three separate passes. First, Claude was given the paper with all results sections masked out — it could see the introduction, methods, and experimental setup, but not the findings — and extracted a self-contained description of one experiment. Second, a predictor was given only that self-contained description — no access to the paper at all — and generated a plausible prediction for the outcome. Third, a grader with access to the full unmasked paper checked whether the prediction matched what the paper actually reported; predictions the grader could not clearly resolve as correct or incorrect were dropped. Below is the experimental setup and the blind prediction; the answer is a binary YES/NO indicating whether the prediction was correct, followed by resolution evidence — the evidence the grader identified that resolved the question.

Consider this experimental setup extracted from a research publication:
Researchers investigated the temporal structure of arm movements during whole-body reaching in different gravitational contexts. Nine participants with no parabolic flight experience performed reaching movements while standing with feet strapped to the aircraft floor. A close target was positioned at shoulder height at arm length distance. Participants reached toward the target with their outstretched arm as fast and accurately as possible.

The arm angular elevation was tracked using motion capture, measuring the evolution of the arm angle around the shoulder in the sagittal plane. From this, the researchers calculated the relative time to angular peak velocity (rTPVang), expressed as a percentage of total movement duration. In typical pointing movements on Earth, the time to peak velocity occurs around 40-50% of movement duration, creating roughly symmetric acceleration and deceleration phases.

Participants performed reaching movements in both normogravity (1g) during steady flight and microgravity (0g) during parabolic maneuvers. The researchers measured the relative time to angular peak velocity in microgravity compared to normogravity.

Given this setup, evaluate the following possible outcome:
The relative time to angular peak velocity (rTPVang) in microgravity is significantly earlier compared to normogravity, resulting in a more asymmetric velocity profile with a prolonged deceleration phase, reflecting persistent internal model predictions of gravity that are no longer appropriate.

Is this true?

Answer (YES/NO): NO